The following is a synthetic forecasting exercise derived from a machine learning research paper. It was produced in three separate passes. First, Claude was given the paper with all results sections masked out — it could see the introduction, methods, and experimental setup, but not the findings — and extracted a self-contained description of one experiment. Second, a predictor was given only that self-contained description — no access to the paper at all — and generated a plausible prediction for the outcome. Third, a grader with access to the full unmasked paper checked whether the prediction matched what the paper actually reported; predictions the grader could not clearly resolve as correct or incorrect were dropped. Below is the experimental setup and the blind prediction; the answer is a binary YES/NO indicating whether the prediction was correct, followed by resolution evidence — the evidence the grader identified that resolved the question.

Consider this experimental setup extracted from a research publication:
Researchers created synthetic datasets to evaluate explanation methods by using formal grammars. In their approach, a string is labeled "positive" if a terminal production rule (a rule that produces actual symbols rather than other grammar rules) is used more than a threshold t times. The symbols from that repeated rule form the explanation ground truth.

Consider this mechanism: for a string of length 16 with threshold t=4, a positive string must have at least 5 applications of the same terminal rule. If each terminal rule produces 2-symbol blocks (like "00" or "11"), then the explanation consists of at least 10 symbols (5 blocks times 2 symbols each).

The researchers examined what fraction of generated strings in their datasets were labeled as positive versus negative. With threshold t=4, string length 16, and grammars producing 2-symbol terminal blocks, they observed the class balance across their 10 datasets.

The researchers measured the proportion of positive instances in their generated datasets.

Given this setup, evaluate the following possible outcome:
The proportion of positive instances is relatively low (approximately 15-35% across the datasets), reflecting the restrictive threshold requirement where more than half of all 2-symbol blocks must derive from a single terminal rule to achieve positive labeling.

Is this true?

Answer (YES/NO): NO